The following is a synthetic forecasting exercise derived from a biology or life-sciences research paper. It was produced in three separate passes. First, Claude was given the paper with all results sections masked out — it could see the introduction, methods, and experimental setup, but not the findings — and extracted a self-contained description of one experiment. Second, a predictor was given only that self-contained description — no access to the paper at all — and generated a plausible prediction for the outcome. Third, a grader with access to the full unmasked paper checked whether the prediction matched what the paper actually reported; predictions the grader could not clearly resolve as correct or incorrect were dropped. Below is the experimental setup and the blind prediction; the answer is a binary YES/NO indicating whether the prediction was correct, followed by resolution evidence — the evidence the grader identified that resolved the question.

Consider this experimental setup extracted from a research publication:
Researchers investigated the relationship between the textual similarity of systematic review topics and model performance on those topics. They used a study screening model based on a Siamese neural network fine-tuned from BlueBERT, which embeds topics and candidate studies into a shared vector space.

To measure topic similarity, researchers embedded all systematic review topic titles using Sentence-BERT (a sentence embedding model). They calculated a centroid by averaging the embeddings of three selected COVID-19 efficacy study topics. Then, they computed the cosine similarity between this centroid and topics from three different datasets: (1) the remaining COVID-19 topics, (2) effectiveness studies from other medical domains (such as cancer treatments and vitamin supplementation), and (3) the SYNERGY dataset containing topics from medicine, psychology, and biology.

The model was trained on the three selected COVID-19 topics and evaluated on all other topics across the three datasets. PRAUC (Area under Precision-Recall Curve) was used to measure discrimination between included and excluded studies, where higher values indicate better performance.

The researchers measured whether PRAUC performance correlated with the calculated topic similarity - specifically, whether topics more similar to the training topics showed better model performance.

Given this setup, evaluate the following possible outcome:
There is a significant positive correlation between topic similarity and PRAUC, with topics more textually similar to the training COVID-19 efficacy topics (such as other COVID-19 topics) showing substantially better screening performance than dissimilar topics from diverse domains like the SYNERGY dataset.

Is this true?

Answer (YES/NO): NO